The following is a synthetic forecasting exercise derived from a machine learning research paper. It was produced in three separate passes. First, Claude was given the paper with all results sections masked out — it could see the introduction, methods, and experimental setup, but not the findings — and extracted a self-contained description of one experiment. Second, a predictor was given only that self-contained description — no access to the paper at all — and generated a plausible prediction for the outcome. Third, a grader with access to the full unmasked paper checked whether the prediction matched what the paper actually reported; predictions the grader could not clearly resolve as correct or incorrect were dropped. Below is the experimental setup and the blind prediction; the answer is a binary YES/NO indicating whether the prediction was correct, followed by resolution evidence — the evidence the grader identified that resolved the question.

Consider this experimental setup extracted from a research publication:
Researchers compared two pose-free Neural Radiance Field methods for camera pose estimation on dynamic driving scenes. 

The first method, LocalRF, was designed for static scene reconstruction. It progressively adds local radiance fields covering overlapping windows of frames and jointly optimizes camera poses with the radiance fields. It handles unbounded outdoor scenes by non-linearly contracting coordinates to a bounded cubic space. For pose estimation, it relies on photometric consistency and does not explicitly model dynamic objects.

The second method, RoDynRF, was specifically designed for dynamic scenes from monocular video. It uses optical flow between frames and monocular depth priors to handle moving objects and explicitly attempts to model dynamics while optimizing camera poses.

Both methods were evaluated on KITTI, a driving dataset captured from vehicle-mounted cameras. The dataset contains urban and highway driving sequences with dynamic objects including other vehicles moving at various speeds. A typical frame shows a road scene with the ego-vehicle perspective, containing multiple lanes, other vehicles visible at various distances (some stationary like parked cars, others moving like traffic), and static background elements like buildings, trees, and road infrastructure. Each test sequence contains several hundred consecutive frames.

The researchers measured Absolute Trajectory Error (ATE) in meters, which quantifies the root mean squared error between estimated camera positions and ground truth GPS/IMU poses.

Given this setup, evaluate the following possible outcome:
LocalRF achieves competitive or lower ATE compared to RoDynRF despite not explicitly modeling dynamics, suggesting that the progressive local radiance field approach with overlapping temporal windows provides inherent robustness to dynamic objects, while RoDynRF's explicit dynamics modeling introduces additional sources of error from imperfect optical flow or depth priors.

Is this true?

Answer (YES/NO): YES